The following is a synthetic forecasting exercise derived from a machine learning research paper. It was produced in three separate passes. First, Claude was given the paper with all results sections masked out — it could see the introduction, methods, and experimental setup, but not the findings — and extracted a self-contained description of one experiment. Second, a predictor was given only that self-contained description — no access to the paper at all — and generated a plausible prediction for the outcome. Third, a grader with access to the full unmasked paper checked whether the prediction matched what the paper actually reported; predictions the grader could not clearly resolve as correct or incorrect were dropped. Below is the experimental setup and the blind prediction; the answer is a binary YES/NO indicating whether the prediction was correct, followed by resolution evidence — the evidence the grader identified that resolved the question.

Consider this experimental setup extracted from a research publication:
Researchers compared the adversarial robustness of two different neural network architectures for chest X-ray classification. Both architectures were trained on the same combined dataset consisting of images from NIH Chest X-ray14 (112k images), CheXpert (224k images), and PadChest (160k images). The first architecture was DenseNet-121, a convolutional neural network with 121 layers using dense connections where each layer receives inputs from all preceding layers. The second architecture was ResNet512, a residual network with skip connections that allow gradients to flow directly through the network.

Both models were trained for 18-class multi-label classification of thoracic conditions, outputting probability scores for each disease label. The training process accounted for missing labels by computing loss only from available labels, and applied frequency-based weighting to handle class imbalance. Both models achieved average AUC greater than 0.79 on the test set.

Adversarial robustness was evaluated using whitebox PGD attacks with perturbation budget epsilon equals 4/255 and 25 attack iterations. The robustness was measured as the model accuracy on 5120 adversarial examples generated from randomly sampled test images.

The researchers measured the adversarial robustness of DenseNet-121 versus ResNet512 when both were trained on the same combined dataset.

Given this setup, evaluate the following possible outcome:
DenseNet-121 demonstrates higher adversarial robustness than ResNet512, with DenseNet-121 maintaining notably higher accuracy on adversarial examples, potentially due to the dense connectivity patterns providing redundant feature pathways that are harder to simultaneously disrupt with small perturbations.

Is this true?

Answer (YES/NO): NO